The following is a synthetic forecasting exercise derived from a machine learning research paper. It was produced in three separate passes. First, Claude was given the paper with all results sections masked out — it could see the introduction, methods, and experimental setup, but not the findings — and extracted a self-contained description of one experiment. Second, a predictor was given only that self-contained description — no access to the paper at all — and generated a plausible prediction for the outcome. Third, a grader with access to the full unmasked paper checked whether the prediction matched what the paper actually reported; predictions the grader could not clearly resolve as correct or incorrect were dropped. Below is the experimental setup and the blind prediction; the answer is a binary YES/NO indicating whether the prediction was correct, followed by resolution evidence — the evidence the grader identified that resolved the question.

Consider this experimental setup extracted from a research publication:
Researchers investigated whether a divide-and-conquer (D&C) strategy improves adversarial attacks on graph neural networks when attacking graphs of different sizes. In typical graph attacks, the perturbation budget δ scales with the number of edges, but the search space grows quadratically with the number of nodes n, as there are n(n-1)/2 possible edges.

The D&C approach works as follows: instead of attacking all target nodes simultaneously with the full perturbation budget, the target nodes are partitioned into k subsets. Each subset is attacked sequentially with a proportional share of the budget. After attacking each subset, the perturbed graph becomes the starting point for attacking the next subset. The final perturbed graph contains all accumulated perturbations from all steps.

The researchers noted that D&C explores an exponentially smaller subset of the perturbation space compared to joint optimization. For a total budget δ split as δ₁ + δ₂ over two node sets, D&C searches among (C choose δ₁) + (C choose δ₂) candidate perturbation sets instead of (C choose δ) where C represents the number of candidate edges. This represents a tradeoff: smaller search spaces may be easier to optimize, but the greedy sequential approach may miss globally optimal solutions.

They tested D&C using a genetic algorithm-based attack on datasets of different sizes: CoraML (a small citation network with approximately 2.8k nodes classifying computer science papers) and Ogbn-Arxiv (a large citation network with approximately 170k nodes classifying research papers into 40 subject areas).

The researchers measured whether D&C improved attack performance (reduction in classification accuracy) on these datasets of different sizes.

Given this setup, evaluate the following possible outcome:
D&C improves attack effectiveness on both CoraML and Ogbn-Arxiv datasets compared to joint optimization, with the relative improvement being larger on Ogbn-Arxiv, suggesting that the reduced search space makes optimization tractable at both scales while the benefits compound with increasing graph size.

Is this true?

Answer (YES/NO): NO